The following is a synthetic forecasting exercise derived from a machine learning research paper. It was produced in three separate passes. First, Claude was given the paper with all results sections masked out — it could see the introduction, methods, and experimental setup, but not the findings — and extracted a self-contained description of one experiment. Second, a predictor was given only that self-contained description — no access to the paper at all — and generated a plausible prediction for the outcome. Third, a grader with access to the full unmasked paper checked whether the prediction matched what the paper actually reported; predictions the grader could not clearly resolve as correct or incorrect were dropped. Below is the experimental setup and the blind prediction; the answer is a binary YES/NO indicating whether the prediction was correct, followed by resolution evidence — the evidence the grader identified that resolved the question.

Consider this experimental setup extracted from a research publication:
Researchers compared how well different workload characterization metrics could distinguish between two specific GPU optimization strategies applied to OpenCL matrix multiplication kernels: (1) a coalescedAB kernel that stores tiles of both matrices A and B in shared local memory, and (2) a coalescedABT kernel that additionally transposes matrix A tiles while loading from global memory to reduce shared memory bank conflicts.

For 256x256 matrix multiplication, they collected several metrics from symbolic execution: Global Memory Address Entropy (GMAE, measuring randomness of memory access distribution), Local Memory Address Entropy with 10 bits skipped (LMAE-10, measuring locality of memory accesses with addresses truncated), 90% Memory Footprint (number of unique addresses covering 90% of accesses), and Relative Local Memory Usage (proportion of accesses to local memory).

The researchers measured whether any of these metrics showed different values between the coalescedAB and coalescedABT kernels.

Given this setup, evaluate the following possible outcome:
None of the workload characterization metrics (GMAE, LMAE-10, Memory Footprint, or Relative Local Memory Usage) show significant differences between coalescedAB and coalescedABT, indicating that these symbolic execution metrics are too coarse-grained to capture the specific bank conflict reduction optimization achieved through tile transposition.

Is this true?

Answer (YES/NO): YES